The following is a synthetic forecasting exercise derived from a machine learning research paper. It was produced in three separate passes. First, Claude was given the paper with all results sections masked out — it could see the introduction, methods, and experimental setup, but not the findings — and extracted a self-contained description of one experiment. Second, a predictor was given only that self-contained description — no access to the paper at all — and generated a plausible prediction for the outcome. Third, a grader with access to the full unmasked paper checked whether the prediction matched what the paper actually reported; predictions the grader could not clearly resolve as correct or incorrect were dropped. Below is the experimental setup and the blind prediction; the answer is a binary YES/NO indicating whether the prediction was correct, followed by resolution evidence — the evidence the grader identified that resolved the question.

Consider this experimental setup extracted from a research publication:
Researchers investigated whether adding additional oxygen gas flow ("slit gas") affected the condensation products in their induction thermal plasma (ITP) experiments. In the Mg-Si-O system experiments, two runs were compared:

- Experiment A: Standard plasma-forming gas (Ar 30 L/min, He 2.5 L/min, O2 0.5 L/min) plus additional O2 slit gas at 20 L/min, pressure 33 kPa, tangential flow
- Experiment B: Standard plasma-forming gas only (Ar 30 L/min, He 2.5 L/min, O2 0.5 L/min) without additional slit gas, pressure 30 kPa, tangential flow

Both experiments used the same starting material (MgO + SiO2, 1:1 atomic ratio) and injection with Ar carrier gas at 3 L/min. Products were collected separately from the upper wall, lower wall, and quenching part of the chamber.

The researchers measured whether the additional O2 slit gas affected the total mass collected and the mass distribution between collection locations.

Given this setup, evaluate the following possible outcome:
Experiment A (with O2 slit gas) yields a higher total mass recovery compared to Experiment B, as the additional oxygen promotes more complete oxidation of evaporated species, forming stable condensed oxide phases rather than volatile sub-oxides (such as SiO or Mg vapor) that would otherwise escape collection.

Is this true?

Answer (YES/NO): NO